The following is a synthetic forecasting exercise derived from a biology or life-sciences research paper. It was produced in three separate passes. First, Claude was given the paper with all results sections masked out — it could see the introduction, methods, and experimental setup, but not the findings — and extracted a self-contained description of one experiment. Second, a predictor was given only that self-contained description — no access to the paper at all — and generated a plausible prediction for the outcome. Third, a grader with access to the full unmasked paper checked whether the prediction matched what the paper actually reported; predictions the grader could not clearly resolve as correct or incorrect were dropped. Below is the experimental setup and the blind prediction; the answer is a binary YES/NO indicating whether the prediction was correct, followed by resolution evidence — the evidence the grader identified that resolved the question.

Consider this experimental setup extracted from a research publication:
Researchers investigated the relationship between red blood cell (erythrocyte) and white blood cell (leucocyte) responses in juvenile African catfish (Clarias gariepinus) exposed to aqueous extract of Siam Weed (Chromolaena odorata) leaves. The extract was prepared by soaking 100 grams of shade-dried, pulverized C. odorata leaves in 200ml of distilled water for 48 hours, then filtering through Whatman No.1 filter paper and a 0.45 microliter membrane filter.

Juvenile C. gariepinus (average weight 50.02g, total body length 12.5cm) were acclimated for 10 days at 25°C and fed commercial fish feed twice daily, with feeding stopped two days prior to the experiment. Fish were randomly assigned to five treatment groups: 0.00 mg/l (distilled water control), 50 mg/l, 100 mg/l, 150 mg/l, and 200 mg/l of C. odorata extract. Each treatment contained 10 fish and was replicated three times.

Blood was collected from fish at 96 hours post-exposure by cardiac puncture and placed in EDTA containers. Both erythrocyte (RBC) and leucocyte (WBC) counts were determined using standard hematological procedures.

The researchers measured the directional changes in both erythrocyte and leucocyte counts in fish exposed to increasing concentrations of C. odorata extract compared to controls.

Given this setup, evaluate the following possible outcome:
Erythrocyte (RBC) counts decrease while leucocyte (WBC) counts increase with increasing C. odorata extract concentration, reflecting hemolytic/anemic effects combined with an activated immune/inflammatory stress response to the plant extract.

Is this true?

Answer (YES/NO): YES